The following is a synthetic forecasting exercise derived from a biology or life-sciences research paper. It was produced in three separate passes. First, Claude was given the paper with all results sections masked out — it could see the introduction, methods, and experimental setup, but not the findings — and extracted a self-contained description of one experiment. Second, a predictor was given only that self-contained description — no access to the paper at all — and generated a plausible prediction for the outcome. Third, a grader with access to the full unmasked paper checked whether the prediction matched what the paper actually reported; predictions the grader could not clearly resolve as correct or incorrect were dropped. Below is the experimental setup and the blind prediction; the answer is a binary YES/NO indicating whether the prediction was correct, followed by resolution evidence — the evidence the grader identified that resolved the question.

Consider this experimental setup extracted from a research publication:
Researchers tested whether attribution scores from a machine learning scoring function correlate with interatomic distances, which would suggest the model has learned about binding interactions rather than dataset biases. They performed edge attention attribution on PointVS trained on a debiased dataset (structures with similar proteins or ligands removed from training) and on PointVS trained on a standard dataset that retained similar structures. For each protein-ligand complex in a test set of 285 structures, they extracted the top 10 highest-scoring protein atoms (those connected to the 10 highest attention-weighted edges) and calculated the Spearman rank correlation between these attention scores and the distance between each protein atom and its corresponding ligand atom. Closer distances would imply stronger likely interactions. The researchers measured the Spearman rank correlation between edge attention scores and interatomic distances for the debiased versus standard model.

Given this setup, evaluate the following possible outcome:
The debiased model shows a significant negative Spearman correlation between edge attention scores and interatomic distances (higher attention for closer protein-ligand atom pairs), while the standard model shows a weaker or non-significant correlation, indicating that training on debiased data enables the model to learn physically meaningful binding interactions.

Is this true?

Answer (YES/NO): NO